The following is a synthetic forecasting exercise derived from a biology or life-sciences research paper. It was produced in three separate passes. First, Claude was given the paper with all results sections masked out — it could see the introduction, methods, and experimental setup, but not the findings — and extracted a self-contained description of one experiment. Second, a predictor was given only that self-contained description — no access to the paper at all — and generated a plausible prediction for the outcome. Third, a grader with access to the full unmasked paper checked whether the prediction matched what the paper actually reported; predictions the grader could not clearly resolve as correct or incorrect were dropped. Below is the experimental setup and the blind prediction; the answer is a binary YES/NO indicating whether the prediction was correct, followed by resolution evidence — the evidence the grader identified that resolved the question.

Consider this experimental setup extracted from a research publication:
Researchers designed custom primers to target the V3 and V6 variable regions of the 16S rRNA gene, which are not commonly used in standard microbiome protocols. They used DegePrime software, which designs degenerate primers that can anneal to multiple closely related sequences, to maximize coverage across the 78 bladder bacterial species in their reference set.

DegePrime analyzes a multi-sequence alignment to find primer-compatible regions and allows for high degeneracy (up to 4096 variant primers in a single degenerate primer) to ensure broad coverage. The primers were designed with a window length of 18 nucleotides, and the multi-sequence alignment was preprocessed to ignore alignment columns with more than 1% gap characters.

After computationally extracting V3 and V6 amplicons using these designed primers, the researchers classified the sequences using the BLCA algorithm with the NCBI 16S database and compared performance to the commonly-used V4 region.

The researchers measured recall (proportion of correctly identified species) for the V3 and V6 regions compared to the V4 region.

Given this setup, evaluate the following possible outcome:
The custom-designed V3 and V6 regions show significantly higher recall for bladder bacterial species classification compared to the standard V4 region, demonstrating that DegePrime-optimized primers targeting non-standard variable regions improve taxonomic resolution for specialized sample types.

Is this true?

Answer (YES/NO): NO